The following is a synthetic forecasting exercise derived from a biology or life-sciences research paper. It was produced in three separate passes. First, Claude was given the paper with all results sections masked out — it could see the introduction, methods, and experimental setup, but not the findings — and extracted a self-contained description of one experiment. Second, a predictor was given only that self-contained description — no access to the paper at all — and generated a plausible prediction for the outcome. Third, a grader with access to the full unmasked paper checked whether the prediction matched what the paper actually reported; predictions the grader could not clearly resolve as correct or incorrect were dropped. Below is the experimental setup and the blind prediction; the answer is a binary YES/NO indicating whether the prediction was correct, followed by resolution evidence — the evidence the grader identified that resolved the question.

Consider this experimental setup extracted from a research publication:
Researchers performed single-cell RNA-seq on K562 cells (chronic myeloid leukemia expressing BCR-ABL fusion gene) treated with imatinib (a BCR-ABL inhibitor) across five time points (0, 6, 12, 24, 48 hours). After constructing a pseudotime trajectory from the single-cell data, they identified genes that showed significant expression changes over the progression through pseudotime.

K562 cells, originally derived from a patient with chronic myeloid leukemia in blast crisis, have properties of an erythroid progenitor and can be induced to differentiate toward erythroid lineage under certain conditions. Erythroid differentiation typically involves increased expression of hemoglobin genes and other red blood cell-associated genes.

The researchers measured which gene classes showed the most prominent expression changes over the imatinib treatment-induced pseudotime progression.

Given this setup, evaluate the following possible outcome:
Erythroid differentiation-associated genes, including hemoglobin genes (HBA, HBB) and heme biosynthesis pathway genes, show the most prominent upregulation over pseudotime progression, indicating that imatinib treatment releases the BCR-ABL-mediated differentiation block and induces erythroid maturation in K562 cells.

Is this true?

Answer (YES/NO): YES